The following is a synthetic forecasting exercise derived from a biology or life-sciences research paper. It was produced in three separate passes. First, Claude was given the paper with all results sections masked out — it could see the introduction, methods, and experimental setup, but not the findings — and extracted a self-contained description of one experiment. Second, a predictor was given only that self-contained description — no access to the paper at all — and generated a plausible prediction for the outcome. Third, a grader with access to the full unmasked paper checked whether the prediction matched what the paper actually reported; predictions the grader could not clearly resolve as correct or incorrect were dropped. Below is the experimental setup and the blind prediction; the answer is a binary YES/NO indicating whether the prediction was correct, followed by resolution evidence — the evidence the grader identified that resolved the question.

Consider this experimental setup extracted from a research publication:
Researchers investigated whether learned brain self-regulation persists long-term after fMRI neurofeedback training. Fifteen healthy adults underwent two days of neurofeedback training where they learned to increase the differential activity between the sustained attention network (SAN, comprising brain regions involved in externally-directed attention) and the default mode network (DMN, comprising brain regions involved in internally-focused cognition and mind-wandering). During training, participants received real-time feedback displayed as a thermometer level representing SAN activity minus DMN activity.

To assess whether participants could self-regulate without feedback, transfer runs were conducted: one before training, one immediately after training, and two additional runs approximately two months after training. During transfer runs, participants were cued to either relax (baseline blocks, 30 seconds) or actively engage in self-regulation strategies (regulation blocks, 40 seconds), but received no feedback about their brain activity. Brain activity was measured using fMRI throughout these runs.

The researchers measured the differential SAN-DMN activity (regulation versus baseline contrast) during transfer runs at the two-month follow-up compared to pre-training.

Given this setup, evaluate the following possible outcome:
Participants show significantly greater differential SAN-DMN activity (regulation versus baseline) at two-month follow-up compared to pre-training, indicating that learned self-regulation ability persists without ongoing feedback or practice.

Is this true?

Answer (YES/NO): YES